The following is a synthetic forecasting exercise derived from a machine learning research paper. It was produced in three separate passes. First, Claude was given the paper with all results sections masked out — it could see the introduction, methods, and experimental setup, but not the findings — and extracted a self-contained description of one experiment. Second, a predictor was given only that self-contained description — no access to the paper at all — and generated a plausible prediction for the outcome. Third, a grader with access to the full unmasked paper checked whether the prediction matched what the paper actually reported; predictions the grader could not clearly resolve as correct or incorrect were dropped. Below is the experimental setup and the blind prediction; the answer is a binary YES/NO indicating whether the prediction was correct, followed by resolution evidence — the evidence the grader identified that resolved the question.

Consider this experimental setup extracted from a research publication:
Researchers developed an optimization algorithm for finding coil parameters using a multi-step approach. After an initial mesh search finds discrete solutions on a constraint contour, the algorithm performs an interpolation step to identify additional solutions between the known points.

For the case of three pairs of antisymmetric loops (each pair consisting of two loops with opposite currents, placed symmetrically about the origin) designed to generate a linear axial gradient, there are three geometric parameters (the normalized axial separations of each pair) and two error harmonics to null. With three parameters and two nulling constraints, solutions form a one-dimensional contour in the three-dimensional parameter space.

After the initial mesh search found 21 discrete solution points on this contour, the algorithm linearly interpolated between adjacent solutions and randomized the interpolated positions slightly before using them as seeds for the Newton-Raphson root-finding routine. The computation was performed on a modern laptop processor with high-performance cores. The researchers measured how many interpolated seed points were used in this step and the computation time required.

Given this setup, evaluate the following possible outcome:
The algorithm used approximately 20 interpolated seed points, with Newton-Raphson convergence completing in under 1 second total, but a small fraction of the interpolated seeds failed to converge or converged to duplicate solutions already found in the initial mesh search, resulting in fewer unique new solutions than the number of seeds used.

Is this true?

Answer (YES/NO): NO